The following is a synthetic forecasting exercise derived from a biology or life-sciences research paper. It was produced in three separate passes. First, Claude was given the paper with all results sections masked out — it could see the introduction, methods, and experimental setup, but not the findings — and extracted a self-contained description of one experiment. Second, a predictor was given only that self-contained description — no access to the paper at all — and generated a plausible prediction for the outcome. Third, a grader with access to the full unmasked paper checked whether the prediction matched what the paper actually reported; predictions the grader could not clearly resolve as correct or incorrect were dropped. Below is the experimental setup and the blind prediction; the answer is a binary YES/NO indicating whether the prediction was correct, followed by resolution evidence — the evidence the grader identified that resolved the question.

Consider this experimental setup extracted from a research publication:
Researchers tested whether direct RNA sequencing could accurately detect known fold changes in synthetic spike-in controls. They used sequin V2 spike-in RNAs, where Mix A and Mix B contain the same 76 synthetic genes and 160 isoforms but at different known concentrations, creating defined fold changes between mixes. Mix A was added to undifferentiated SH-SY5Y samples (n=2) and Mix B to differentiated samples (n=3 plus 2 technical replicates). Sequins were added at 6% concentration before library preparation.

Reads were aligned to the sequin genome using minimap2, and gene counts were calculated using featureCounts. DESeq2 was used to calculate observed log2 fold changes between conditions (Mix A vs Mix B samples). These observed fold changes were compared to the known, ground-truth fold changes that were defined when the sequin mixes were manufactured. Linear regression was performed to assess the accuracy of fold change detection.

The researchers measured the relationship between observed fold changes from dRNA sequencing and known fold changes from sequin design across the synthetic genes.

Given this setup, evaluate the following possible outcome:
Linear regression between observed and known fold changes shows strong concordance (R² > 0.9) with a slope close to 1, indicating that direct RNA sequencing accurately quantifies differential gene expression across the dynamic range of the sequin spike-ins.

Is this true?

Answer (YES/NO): NO